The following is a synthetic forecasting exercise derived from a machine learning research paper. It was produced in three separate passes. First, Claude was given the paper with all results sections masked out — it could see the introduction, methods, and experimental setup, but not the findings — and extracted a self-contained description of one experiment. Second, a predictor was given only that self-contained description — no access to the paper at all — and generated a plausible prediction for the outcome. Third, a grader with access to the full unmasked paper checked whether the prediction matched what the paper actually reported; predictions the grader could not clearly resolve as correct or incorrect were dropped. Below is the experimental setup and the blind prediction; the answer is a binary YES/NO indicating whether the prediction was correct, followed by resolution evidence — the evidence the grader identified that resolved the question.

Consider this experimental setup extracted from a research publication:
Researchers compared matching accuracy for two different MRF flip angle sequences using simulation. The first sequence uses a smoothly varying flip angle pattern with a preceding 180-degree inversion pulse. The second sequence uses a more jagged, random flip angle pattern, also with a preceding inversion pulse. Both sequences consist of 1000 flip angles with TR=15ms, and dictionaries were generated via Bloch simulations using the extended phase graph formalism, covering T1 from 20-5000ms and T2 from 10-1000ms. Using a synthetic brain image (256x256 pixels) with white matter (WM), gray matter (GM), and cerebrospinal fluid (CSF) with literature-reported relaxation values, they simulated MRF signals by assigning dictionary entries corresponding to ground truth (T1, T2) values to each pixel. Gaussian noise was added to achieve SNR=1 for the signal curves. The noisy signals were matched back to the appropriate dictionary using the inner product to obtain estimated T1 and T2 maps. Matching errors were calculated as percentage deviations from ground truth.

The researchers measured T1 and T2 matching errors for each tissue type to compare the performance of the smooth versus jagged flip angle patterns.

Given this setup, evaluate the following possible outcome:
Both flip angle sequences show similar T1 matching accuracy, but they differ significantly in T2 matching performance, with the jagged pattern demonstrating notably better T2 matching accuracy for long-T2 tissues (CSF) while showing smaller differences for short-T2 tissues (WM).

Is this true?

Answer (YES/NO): NO